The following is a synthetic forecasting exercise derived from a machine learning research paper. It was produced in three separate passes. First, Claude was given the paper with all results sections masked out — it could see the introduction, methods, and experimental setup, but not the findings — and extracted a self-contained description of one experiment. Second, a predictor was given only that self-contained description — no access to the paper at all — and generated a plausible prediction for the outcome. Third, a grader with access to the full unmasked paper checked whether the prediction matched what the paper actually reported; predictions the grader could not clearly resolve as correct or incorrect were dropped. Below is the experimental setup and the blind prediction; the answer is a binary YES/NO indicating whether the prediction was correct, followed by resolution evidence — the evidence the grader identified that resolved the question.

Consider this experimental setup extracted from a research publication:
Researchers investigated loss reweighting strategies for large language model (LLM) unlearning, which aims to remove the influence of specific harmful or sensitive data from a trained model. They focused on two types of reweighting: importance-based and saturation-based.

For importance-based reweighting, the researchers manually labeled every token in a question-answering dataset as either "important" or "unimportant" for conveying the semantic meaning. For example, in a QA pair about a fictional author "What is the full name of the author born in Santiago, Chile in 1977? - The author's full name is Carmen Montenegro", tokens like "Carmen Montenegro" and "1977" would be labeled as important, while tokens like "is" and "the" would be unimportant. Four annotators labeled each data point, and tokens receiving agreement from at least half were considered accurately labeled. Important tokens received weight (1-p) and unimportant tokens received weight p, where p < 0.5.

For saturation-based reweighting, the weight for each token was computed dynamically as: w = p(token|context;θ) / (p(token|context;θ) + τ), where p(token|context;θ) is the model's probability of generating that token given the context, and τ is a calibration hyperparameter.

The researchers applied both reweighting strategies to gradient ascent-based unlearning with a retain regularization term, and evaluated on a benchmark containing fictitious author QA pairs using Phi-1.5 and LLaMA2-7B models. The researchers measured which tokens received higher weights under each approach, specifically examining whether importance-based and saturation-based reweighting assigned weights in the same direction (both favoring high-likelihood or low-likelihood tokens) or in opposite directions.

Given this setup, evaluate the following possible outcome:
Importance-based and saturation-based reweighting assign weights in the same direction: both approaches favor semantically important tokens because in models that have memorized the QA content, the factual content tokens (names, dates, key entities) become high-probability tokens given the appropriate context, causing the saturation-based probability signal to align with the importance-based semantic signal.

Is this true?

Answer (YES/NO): NO